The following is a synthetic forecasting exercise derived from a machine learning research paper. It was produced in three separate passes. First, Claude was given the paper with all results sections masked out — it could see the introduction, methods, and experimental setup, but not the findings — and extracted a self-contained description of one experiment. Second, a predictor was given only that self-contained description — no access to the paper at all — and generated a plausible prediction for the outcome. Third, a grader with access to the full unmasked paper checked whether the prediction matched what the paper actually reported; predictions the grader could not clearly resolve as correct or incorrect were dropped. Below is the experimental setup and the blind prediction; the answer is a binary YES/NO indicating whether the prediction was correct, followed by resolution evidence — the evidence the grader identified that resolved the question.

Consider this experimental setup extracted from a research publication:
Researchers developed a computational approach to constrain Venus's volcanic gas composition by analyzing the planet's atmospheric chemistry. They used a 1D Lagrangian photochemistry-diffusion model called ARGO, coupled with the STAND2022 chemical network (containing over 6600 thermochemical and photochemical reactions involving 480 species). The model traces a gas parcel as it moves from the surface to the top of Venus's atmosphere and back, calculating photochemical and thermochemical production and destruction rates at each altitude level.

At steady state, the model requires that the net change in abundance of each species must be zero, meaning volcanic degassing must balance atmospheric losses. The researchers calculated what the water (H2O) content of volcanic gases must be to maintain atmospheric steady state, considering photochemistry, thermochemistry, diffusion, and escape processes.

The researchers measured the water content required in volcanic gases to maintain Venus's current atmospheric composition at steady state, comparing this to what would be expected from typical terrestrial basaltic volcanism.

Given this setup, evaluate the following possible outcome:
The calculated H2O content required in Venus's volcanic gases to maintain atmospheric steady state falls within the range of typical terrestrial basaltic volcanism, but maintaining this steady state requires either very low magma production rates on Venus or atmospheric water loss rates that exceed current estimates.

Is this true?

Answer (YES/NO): NO